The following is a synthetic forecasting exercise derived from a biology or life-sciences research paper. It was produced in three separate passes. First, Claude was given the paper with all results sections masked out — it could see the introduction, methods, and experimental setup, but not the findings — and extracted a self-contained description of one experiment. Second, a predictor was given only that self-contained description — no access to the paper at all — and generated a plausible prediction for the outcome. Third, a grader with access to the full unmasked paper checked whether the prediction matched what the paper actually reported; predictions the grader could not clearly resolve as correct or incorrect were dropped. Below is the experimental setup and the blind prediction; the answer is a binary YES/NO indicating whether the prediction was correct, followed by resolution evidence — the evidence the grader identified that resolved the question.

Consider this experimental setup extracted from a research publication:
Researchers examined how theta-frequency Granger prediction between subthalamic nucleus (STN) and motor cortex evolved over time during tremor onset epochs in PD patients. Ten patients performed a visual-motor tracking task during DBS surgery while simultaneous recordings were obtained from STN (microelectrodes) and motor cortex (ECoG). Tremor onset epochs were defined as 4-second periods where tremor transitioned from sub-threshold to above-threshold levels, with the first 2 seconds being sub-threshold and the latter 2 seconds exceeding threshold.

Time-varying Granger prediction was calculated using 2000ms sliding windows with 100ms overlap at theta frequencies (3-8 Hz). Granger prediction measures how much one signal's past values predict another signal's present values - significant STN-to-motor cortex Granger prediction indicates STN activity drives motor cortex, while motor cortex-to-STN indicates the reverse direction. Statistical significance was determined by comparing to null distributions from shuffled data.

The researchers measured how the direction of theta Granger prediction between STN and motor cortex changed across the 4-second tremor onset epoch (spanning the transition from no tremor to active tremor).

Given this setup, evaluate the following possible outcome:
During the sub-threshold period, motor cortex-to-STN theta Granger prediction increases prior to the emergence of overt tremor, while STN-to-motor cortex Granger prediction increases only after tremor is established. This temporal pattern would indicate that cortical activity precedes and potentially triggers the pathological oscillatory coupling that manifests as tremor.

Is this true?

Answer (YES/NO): NO